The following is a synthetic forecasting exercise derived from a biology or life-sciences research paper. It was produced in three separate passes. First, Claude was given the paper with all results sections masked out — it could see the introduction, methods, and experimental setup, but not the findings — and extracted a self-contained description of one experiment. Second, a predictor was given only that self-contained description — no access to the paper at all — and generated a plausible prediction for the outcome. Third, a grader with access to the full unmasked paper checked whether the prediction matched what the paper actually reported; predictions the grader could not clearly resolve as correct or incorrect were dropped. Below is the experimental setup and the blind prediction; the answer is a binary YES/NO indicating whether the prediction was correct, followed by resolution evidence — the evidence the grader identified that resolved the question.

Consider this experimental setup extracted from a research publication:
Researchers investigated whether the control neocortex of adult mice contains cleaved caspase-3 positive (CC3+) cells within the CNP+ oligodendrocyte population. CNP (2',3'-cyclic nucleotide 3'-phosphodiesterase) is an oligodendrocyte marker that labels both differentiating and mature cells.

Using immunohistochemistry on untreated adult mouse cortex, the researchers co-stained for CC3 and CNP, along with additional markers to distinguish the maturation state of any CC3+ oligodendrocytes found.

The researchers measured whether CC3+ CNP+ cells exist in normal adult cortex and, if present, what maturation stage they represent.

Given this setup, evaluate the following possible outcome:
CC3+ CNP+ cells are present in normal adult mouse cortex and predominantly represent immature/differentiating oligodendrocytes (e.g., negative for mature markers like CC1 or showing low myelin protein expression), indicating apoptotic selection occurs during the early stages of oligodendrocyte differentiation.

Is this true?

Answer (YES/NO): YES